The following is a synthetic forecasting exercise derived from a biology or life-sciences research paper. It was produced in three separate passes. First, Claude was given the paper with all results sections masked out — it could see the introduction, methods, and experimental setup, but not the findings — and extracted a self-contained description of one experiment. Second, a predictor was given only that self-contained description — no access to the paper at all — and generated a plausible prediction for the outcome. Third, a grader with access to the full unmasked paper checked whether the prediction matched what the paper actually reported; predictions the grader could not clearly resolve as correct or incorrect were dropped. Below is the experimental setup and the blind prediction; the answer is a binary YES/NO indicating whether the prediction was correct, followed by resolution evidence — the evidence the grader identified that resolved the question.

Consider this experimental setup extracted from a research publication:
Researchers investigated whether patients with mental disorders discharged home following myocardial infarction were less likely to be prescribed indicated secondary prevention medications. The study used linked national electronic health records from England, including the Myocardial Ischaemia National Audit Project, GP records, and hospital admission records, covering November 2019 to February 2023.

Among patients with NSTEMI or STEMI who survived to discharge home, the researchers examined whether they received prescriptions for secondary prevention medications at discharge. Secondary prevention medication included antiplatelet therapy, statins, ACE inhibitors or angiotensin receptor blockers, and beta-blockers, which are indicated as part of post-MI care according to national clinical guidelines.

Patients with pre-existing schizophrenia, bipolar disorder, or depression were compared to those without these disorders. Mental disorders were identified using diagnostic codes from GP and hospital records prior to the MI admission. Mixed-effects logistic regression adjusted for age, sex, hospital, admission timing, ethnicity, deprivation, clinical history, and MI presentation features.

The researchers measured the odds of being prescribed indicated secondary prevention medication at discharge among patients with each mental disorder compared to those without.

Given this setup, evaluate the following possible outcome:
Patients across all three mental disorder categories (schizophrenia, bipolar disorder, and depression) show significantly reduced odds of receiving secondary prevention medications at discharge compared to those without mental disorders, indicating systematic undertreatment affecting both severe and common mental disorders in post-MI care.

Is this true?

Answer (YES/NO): NO